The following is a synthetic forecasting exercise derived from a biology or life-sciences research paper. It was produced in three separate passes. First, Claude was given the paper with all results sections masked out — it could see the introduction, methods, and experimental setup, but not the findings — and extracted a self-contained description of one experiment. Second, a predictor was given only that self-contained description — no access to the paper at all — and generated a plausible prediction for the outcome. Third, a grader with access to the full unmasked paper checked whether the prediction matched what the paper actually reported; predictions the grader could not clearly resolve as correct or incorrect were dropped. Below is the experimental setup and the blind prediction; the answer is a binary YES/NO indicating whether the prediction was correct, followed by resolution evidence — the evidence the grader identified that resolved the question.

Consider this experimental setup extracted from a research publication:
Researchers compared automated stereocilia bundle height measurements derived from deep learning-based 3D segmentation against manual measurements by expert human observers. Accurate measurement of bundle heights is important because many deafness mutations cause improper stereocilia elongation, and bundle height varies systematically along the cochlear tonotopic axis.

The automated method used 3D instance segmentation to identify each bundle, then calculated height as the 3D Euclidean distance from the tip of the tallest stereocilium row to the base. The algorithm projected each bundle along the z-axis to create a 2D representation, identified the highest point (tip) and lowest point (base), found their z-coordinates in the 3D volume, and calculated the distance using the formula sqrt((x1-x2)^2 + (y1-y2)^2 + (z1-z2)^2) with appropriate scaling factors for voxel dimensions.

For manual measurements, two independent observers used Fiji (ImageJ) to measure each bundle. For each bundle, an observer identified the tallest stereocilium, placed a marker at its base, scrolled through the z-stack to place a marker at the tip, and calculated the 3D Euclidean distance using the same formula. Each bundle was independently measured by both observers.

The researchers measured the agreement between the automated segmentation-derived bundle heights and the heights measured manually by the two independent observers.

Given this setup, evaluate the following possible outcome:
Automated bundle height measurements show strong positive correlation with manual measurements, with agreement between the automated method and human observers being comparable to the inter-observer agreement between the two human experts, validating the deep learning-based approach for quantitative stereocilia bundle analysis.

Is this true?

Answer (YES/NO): YES